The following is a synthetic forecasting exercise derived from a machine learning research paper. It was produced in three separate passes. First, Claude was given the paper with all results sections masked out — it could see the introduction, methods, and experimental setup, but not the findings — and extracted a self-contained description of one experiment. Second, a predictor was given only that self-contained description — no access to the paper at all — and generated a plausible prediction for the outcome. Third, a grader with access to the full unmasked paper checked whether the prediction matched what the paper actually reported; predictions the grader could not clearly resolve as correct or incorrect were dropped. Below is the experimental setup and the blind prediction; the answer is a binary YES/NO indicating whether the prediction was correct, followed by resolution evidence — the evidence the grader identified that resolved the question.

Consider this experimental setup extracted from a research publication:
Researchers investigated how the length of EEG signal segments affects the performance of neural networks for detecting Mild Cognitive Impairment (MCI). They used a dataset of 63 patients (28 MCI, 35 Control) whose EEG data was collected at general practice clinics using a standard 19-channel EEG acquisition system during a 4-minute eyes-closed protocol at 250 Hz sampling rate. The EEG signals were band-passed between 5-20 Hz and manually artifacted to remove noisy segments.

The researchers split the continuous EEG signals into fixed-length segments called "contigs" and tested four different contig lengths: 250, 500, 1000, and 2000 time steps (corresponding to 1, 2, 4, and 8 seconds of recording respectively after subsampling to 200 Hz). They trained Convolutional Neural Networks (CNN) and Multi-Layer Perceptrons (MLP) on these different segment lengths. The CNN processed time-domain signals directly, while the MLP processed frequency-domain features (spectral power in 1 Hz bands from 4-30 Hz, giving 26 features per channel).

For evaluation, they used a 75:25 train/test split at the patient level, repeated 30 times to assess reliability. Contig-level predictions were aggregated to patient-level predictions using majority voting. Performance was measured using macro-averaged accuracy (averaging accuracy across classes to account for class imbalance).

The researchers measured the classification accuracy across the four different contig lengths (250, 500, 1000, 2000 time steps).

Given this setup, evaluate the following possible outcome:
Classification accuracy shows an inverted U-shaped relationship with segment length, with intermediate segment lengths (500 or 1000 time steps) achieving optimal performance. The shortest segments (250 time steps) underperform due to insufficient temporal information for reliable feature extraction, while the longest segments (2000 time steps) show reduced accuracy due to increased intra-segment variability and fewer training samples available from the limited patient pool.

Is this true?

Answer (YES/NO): NO